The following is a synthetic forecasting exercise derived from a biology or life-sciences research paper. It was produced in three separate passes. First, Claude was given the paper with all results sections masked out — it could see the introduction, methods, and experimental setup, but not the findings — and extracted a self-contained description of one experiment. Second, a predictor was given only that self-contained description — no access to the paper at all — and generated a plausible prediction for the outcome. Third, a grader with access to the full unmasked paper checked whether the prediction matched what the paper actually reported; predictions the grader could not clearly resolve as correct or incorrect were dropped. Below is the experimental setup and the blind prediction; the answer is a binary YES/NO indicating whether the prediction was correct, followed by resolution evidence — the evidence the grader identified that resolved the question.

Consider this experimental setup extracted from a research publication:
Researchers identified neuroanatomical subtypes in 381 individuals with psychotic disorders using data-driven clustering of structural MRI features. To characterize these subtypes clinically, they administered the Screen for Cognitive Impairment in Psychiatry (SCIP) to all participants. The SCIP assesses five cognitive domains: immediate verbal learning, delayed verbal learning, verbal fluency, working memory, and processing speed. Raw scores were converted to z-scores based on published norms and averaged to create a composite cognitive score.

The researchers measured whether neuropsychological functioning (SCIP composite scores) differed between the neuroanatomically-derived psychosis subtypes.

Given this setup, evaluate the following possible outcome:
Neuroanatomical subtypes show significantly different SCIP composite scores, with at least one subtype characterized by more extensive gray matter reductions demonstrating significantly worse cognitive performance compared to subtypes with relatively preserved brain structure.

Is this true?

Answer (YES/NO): YES